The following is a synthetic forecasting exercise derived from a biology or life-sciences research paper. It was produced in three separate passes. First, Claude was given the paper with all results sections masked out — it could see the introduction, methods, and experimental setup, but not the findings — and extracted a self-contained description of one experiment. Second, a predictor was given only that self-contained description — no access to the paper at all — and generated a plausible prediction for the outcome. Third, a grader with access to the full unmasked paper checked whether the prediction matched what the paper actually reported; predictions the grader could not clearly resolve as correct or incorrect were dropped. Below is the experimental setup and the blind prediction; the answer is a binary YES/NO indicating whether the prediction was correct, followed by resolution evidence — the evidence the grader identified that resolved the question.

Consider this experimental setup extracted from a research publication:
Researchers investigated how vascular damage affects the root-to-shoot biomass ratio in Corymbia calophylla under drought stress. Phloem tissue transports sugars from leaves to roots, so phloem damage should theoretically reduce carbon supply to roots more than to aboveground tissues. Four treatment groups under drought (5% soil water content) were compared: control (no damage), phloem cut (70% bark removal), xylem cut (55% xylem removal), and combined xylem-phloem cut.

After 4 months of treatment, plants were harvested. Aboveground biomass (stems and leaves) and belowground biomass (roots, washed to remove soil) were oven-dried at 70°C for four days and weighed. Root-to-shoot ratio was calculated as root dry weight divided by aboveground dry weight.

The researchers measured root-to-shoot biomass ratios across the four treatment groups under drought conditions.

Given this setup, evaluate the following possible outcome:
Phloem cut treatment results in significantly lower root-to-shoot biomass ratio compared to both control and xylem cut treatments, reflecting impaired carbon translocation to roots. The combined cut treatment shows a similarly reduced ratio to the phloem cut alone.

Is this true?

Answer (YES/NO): NO